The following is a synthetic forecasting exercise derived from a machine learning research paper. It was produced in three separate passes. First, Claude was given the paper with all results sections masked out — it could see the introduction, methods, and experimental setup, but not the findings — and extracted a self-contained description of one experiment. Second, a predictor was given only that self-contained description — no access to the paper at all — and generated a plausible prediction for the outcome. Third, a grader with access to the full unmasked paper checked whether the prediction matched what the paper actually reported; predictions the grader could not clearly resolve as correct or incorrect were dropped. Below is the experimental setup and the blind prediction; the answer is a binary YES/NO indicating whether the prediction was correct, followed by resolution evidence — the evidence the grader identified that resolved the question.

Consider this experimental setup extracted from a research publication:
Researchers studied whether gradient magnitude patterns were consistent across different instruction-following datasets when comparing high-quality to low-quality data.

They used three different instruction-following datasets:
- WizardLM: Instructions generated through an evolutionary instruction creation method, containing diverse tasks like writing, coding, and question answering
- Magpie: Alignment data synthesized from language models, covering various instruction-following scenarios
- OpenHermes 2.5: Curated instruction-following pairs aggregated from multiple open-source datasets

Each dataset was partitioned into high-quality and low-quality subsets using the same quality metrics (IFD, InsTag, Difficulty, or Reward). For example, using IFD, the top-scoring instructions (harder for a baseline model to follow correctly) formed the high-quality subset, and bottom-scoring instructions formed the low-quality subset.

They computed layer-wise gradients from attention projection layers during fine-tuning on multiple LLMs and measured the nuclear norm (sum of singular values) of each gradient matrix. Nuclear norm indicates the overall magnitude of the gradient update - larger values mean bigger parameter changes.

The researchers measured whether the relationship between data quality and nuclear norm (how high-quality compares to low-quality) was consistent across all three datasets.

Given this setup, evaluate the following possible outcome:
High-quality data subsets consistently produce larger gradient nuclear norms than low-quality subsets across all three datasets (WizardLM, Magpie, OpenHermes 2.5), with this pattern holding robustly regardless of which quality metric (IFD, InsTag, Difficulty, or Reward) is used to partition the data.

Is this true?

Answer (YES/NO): NO